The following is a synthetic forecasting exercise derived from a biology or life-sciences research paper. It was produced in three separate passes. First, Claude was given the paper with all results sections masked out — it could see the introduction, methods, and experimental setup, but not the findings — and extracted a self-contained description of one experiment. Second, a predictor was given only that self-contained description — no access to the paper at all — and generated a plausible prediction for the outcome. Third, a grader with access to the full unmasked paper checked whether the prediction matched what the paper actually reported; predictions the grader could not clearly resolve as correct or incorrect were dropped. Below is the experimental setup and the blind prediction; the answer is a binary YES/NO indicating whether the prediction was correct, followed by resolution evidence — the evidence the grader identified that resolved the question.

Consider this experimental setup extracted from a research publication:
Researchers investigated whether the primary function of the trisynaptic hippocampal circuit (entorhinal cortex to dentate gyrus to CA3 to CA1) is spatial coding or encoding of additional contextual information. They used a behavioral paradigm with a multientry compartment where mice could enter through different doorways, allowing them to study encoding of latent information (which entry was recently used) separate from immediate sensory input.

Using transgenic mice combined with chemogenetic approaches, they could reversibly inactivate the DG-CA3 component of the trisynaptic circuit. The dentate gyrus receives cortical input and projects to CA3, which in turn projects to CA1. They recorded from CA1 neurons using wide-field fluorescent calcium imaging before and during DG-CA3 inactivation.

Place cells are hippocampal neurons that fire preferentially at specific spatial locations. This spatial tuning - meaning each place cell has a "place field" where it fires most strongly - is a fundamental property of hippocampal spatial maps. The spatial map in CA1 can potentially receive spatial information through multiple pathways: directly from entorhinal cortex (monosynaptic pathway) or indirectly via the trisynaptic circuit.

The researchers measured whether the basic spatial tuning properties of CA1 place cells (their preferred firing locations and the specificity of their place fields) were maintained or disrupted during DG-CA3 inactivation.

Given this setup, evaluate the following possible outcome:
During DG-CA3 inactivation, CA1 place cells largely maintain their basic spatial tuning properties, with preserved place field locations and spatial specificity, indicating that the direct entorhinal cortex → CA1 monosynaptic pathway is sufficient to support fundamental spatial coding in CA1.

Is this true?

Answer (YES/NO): YES